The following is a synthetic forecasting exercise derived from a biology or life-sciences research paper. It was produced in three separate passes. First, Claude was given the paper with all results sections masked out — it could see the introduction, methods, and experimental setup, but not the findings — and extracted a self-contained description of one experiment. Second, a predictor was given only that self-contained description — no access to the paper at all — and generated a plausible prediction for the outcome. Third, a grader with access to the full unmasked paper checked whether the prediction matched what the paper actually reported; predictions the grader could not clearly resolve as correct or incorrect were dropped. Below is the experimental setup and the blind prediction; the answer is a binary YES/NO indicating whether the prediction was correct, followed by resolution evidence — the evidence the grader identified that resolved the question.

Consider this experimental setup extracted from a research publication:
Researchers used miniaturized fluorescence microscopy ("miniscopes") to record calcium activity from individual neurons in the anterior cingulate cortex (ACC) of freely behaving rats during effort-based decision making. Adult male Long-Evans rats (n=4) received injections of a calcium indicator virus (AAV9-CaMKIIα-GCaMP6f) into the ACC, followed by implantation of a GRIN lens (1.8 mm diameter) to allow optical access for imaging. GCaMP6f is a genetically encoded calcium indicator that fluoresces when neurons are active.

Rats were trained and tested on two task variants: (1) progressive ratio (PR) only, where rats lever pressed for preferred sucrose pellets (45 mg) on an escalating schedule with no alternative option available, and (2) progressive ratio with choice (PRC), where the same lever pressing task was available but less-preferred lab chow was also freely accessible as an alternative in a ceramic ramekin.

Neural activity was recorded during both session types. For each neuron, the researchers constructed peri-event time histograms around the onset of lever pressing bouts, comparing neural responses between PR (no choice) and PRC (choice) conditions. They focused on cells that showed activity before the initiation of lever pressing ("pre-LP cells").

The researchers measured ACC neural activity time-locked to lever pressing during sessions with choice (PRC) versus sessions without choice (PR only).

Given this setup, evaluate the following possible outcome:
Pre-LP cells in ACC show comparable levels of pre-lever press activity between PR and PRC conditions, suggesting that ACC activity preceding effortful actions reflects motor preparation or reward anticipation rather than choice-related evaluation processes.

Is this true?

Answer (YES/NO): NO